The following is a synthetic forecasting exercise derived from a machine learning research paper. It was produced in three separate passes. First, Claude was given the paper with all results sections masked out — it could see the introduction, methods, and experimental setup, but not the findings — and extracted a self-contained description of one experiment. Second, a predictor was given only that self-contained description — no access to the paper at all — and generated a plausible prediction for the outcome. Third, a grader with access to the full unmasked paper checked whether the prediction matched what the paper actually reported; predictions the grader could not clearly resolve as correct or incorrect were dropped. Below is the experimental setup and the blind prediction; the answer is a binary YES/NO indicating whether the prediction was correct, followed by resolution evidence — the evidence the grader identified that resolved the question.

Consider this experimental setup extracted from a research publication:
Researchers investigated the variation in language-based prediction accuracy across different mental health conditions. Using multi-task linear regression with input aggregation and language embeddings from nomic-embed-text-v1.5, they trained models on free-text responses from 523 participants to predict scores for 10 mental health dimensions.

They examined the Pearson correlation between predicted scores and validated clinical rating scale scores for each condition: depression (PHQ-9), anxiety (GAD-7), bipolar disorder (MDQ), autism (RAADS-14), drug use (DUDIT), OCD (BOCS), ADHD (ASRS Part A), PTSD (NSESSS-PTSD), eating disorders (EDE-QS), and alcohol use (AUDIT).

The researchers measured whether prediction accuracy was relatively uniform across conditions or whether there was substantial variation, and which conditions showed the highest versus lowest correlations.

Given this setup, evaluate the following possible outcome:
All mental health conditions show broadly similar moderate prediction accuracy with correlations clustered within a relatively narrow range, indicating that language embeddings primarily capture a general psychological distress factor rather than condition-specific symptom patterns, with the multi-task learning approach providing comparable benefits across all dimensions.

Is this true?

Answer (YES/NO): NO